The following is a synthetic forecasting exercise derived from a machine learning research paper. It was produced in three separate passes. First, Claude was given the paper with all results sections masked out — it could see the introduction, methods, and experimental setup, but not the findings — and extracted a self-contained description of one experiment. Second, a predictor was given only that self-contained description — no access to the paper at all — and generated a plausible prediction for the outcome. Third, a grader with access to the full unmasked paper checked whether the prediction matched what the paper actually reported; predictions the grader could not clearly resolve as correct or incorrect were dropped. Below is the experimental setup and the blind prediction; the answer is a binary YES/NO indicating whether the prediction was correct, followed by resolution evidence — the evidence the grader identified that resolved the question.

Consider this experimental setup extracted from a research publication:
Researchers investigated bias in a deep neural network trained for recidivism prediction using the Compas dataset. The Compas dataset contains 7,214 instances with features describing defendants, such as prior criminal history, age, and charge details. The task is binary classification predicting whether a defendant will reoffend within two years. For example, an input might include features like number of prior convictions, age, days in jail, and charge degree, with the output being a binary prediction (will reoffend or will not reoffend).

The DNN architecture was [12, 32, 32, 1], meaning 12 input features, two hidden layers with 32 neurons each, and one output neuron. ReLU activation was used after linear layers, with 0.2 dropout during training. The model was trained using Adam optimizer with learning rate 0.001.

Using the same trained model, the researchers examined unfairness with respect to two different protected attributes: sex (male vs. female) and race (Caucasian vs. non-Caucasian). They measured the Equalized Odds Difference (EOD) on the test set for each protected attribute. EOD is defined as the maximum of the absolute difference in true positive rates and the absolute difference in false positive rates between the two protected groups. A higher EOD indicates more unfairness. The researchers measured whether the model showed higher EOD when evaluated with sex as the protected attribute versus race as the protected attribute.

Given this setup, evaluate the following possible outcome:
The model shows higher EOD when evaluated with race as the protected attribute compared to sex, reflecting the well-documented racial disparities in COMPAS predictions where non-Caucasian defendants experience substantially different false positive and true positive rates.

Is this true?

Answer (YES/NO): YES